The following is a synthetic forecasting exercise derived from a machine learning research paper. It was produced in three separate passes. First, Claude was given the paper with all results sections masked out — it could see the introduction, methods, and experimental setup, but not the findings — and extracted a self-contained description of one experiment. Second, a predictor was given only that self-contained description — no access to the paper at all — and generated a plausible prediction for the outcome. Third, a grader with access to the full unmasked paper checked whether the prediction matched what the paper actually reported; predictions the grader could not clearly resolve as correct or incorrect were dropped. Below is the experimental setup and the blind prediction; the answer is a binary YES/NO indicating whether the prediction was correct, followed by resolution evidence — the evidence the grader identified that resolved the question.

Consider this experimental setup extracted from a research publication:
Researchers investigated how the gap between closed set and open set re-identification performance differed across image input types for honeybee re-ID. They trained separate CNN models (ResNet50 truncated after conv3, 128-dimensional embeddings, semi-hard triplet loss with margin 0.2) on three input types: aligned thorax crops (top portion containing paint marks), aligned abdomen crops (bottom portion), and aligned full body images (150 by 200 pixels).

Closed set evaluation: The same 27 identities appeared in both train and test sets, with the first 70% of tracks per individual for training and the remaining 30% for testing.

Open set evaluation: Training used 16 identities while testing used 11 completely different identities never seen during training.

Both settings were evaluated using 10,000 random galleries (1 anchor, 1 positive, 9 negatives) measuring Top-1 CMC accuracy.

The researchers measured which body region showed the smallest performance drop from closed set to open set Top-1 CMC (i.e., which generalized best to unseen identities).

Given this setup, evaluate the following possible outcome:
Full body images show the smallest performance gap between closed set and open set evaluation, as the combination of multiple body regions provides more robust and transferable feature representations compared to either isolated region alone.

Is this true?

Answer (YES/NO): NO